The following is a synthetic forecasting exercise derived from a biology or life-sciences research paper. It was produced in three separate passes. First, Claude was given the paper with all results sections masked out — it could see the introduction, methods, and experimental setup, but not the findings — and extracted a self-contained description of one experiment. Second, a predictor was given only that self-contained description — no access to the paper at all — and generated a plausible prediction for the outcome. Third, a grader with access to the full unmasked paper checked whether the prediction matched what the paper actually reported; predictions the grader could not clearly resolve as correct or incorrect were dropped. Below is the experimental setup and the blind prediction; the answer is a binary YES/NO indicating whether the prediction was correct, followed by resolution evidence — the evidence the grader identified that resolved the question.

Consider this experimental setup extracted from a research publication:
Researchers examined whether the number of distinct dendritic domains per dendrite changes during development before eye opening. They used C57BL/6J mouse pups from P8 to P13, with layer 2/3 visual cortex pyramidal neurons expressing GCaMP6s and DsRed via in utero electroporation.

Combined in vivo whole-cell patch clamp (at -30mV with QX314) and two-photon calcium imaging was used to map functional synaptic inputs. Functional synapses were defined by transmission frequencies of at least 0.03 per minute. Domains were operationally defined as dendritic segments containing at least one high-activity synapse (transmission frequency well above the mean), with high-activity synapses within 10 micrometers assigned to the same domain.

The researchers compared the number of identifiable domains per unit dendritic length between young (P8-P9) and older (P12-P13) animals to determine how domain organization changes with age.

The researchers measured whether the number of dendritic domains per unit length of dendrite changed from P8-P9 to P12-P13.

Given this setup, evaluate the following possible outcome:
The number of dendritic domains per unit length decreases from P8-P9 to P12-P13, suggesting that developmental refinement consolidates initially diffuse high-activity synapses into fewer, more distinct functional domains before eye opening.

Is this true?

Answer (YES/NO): NO